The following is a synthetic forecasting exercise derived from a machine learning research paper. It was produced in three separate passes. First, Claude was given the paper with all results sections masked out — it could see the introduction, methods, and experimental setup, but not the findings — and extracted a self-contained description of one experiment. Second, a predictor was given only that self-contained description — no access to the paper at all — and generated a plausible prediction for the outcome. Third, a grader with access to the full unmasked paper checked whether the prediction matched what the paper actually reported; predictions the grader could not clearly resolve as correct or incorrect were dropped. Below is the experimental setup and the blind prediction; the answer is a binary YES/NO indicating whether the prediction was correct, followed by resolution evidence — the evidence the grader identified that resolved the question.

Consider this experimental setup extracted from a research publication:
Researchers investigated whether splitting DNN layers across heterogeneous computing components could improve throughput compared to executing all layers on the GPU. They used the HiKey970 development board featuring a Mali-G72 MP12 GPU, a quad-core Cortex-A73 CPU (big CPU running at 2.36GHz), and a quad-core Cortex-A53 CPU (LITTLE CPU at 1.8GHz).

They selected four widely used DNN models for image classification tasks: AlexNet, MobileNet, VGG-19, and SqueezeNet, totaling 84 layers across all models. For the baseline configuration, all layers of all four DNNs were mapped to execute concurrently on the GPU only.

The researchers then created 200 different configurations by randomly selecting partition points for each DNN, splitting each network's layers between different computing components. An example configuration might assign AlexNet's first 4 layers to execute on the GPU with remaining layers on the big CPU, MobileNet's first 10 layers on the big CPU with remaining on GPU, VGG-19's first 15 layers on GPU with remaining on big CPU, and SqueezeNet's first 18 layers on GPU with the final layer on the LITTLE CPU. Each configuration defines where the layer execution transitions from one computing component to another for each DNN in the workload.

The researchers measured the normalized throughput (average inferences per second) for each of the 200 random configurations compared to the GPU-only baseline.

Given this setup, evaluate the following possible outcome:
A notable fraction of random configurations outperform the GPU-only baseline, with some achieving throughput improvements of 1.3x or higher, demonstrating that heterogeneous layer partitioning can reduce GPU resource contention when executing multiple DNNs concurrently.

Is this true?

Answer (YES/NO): YES